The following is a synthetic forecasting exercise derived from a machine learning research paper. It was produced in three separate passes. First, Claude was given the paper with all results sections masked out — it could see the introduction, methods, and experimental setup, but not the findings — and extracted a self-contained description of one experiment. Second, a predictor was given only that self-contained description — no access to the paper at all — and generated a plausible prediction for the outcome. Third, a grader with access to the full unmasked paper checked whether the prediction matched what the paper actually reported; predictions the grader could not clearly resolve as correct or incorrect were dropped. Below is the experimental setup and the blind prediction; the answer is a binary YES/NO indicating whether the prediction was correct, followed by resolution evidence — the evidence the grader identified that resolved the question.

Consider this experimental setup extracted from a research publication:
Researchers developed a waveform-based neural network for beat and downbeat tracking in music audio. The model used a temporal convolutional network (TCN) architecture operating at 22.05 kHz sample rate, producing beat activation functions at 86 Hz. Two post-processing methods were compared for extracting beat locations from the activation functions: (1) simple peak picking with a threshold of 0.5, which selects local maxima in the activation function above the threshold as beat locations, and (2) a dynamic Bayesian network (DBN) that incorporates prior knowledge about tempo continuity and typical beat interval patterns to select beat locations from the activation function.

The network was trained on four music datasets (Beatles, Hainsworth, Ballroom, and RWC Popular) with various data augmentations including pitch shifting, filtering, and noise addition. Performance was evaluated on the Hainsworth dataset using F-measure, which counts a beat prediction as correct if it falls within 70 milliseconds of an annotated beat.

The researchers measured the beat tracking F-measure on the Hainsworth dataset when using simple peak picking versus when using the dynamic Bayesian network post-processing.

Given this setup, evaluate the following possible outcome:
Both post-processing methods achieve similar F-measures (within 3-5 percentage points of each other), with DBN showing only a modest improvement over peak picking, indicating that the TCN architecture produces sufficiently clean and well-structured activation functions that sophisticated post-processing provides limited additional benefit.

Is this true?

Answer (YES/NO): YES